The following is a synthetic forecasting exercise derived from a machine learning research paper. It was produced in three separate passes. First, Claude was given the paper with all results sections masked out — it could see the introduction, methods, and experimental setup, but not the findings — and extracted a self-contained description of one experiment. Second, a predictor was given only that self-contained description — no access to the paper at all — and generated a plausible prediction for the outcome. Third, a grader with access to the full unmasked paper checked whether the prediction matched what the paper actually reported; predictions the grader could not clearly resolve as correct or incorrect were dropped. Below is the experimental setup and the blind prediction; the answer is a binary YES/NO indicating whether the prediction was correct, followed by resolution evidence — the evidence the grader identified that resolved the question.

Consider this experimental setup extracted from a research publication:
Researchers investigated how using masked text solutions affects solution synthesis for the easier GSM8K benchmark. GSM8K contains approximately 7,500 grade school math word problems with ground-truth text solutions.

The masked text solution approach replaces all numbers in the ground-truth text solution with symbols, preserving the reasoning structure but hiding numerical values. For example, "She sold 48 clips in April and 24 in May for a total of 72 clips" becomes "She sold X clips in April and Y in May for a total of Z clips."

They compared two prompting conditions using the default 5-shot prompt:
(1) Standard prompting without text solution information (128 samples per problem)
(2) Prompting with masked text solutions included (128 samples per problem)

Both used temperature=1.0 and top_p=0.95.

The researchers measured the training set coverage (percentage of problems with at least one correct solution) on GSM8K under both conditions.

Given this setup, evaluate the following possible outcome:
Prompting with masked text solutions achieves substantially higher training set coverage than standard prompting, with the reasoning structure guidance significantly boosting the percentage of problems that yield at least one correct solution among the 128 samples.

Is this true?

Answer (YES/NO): NO